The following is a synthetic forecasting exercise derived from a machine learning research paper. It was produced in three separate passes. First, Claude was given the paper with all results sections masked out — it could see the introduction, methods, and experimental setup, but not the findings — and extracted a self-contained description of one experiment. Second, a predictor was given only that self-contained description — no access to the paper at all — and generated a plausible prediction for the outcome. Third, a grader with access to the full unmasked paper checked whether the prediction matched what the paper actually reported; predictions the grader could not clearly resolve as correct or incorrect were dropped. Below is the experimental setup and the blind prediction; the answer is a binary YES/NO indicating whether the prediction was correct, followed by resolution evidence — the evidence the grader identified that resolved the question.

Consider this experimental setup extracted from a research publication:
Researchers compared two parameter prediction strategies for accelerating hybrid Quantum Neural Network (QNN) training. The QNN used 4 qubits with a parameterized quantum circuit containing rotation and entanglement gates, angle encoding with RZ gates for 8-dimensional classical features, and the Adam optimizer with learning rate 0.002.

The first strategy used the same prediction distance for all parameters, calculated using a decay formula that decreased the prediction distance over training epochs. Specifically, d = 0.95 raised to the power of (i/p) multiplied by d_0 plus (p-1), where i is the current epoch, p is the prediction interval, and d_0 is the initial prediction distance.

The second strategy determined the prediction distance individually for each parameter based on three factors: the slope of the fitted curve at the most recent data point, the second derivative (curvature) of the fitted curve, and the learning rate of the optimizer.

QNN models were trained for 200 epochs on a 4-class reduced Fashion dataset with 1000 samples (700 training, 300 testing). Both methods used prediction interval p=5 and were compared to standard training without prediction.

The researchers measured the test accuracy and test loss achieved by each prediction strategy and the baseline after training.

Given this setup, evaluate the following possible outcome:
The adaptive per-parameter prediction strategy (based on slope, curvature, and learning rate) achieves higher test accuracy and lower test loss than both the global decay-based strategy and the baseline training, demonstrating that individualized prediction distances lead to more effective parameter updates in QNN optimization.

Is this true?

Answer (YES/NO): YES